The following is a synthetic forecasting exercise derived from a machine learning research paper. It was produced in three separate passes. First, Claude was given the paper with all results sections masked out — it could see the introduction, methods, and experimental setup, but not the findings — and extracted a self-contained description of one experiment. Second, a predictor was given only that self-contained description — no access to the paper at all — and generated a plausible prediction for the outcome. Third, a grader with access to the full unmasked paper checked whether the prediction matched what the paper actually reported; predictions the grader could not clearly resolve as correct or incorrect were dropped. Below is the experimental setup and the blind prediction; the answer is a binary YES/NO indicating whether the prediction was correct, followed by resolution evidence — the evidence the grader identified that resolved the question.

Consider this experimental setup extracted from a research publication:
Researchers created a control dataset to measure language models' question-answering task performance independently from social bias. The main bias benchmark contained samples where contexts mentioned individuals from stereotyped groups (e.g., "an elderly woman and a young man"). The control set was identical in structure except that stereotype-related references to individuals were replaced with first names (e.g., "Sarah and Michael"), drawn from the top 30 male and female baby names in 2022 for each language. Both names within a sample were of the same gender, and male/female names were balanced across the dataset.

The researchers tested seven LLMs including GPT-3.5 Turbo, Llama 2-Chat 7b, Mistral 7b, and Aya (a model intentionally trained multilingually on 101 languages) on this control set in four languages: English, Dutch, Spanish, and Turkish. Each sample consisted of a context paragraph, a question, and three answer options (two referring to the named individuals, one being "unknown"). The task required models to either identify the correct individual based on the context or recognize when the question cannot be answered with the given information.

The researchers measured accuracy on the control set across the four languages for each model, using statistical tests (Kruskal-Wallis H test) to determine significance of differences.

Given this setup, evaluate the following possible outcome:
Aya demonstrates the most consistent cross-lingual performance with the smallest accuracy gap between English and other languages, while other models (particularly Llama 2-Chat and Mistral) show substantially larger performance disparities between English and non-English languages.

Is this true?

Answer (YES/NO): NO